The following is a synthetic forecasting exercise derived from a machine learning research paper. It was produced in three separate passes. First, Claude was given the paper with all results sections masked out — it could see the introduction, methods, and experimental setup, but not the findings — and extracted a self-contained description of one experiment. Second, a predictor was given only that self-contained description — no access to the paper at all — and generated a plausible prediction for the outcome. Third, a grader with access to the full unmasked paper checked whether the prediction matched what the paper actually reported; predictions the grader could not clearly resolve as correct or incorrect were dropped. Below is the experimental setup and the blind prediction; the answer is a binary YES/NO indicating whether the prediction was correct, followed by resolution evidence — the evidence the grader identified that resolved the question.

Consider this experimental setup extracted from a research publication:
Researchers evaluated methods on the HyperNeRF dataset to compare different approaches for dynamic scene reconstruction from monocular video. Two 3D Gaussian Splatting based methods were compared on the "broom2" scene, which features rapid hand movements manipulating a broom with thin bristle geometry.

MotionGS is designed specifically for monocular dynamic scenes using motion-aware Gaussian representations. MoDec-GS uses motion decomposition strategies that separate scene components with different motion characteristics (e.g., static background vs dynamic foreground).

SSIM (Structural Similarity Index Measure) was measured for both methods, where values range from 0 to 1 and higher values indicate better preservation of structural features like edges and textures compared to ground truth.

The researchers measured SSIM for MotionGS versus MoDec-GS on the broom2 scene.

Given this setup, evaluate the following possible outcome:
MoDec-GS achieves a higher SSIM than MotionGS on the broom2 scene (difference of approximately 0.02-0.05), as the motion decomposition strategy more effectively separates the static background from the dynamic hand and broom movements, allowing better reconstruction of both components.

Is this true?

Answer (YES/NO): NO